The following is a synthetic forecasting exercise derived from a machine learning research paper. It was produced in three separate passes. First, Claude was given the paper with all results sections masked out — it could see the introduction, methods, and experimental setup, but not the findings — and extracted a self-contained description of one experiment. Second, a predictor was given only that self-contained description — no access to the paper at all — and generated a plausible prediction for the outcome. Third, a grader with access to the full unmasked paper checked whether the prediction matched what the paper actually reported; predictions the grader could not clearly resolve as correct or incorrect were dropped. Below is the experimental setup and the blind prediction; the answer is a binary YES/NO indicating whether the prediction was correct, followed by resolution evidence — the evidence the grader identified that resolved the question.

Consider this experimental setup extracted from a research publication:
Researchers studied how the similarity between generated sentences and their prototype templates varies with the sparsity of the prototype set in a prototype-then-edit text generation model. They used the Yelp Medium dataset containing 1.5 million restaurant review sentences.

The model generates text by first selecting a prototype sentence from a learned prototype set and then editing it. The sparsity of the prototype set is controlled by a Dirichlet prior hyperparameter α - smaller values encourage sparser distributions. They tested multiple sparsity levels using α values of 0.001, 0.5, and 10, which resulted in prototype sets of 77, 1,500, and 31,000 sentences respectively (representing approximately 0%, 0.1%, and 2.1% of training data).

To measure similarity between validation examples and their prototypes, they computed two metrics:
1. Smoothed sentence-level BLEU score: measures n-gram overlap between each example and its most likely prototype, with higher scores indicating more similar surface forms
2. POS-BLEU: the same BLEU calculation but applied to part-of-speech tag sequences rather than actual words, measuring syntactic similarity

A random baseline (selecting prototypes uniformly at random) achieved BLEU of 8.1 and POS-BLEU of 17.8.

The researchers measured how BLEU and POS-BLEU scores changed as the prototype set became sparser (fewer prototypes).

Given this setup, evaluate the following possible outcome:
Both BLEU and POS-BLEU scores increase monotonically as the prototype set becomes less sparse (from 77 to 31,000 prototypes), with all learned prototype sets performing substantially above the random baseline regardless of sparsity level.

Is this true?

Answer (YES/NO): YES